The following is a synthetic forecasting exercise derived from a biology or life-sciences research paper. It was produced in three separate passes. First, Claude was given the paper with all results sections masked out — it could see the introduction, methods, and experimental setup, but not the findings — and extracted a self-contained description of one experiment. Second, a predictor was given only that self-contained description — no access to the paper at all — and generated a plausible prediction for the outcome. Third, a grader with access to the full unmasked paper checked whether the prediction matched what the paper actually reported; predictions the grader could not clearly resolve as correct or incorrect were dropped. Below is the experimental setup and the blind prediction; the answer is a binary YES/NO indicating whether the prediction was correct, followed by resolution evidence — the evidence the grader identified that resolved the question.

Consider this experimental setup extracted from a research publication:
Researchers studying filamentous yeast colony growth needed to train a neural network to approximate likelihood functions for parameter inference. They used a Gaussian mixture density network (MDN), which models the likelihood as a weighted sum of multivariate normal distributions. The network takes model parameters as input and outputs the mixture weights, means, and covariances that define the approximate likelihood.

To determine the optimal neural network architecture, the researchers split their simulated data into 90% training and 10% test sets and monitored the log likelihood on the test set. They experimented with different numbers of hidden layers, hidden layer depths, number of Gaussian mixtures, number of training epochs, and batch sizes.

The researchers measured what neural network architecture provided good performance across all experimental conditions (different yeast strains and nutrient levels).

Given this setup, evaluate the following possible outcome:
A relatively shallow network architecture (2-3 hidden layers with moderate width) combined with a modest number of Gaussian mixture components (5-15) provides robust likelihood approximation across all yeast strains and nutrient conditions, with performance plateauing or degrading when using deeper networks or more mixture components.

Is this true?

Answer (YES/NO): NO